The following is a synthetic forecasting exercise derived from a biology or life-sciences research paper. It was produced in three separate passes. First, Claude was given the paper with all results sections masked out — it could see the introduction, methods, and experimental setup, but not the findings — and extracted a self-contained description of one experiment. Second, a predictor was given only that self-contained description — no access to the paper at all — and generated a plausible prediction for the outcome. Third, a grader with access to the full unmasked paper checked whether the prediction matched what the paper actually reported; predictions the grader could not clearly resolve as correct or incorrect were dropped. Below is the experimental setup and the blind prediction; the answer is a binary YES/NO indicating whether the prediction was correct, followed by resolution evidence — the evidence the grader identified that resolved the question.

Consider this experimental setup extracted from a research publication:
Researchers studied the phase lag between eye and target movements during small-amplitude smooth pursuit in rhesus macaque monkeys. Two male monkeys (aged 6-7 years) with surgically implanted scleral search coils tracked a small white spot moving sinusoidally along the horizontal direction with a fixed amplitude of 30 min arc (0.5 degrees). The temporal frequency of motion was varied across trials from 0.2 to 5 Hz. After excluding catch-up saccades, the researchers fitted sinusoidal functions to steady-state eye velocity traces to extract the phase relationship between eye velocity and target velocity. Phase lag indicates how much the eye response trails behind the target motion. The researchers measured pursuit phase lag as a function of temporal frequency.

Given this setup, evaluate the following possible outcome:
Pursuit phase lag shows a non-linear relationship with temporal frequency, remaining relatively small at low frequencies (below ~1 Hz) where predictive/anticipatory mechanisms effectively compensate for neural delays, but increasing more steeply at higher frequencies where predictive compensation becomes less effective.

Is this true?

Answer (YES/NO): NO